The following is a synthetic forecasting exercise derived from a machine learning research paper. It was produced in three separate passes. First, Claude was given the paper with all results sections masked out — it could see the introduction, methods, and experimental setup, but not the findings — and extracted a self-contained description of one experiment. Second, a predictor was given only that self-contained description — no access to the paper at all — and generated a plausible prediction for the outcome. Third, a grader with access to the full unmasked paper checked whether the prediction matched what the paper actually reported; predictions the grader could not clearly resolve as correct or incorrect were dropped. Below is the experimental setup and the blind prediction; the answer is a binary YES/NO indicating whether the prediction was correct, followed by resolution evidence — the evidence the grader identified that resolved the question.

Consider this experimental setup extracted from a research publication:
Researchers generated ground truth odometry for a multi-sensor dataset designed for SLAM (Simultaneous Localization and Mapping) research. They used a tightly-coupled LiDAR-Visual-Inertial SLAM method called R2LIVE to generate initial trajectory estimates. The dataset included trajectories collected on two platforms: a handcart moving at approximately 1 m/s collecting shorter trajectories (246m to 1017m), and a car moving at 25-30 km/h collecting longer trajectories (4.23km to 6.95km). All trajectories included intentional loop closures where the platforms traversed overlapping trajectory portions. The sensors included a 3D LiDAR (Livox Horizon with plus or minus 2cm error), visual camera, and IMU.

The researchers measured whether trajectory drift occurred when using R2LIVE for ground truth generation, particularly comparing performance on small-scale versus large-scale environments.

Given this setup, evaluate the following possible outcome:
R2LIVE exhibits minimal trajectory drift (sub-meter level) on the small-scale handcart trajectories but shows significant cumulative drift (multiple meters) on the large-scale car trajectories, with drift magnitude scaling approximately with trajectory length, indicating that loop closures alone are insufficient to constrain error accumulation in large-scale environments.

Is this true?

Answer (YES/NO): NO